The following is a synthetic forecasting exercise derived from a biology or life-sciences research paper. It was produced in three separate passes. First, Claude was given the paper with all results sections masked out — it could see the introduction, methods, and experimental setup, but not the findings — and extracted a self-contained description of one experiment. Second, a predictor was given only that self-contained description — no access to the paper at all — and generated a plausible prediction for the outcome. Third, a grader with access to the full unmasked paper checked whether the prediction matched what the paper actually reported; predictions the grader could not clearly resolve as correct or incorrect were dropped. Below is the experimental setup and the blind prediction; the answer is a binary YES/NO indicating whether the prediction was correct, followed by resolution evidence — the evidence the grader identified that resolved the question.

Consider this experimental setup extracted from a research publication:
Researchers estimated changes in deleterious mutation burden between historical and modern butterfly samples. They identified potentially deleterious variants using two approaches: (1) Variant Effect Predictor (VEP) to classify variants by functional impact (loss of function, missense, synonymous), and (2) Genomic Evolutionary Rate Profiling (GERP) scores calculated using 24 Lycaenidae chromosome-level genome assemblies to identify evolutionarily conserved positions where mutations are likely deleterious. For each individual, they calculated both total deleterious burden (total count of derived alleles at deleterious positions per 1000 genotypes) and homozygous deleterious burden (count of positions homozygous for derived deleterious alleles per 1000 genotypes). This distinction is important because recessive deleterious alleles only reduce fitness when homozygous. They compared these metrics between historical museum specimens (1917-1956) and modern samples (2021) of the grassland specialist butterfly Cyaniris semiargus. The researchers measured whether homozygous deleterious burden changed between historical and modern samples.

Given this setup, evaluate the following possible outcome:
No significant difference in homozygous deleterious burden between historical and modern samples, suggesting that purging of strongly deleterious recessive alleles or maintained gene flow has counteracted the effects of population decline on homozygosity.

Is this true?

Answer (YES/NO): NO